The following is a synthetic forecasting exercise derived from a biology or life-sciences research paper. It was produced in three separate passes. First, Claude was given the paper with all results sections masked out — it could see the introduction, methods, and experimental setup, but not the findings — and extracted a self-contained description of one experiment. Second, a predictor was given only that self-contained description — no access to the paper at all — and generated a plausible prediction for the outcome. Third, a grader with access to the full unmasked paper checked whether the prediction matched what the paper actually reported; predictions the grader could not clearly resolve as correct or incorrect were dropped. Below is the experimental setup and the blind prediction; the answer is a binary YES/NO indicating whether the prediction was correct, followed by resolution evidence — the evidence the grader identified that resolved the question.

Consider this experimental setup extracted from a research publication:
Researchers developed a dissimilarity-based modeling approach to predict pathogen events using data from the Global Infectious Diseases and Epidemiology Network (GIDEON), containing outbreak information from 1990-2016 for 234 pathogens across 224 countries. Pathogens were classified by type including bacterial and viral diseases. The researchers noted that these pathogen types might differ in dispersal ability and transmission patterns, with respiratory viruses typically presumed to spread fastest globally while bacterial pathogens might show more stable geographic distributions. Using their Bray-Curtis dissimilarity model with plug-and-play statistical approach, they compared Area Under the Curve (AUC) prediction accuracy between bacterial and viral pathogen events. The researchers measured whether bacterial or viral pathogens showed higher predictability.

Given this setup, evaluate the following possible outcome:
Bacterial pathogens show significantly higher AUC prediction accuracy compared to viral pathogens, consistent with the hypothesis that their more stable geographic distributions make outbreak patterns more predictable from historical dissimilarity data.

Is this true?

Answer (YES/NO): YES